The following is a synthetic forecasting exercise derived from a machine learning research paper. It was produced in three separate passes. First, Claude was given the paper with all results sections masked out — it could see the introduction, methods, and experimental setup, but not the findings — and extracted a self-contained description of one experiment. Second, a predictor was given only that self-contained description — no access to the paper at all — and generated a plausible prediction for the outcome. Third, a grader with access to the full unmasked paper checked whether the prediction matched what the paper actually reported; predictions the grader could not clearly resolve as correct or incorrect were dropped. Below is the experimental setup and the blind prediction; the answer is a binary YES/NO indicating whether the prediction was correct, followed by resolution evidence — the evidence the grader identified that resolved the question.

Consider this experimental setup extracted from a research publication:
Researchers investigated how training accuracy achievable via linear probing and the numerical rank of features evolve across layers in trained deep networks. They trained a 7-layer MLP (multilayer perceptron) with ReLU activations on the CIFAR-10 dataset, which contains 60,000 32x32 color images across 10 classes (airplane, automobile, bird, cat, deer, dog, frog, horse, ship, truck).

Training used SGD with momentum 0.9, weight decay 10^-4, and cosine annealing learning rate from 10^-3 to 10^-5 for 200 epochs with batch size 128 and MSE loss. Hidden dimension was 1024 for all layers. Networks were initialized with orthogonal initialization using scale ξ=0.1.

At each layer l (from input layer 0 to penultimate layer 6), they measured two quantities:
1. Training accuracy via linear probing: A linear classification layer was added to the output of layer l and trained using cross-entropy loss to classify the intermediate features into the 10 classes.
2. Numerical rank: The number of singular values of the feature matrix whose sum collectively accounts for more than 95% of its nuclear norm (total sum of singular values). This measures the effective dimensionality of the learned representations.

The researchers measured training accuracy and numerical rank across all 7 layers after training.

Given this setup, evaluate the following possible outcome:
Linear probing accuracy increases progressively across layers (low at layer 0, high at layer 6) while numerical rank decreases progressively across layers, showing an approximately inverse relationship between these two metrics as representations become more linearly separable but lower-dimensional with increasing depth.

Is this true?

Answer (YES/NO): NO